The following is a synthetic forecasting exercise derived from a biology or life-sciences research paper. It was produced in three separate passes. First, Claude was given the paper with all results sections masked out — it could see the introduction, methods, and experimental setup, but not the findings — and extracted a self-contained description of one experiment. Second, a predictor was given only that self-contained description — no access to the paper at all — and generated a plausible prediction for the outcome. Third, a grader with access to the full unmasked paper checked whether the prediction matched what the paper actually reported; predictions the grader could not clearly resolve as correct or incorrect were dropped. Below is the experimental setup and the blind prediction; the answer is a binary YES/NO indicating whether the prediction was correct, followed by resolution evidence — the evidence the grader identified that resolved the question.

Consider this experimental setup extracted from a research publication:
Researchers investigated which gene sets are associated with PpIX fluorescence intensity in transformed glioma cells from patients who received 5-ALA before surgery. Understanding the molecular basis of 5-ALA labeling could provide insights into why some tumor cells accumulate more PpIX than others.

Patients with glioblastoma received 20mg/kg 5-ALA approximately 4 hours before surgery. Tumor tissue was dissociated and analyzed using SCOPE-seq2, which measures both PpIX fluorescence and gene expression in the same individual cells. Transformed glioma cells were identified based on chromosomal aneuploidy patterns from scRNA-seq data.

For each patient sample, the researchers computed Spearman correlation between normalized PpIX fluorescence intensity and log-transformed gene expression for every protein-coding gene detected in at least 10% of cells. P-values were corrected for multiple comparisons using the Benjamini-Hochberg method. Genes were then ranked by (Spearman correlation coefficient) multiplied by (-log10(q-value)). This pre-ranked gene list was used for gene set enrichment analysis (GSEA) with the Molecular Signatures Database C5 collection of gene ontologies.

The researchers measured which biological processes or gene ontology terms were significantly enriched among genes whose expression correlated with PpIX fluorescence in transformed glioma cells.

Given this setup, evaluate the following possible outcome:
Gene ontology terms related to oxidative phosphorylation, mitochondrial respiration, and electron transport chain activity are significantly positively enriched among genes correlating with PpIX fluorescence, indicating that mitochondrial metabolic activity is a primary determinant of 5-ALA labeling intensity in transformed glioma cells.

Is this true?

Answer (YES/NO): NO